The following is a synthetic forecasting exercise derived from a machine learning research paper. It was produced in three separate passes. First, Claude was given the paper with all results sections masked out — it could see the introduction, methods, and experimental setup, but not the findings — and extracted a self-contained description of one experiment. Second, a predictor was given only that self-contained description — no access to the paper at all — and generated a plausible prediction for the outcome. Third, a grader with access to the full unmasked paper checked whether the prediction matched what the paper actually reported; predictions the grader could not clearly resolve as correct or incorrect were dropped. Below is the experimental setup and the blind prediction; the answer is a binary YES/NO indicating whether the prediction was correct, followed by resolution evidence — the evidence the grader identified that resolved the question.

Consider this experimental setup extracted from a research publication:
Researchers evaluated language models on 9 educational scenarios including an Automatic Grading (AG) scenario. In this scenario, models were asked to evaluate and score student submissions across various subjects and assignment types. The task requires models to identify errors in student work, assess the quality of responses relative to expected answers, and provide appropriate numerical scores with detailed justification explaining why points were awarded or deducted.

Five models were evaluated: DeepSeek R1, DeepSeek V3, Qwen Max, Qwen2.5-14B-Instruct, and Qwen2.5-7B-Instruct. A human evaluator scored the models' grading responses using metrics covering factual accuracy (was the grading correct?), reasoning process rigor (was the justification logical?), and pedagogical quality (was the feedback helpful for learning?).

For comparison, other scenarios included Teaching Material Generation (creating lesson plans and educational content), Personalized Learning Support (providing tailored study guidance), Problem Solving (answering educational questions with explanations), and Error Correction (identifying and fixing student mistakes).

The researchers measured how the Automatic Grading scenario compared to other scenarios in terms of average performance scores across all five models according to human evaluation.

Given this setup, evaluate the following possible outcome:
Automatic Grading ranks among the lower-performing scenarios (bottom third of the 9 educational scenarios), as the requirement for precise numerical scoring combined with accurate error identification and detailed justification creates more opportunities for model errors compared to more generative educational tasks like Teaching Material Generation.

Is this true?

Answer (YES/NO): YES